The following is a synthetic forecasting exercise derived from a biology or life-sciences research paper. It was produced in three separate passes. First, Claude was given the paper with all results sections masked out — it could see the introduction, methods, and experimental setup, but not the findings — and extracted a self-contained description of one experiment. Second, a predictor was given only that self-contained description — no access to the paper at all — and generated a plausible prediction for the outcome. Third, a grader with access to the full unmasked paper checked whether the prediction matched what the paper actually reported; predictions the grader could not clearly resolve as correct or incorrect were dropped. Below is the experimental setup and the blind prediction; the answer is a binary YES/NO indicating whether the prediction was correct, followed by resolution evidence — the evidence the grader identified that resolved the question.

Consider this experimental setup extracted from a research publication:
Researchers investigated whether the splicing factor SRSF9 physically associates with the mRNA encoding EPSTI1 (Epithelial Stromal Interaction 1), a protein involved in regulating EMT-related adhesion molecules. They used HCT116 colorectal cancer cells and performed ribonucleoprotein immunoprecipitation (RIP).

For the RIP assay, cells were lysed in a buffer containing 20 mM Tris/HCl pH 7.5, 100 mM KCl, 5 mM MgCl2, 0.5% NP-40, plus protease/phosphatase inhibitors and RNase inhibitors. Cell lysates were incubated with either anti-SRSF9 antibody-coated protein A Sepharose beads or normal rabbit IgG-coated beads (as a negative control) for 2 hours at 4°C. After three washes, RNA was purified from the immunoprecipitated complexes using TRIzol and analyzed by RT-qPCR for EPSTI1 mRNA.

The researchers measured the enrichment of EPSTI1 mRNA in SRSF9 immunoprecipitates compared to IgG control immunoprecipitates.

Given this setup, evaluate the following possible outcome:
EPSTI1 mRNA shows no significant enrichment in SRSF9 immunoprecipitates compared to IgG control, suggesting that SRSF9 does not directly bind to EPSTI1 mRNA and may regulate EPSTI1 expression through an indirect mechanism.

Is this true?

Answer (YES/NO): NO